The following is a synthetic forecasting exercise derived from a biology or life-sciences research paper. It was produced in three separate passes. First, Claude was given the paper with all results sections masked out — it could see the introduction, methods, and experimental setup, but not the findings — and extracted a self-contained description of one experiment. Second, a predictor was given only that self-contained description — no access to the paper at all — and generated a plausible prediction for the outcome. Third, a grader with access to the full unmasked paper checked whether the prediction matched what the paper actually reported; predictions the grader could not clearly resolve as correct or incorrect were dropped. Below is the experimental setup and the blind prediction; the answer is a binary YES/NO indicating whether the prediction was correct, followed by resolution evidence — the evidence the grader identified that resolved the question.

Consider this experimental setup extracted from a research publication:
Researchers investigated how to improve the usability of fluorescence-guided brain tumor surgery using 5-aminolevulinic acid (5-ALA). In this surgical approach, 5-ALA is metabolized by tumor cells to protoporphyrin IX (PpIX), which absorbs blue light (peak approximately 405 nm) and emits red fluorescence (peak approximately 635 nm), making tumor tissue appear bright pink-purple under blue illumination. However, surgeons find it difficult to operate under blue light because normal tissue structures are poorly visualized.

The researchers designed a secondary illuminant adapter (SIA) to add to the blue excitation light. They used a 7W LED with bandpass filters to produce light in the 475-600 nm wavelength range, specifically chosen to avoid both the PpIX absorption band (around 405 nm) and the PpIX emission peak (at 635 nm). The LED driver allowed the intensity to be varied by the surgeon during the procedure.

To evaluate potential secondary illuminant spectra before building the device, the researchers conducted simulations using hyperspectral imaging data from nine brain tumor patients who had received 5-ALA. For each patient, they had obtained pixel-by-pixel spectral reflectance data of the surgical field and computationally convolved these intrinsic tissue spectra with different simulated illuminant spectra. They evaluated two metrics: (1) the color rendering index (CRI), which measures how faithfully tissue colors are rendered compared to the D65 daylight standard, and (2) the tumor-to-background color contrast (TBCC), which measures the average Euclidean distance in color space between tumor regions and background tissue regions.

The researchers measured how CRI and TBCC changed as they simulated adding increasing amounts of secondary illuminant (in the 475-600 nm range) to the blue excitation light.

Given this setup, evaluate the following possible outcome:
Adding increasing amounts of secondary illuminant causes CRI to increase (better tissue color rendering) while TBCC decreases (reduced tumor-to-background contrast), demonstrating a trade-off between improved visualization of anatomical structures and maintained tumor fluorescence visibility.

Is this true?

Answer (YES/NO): YES